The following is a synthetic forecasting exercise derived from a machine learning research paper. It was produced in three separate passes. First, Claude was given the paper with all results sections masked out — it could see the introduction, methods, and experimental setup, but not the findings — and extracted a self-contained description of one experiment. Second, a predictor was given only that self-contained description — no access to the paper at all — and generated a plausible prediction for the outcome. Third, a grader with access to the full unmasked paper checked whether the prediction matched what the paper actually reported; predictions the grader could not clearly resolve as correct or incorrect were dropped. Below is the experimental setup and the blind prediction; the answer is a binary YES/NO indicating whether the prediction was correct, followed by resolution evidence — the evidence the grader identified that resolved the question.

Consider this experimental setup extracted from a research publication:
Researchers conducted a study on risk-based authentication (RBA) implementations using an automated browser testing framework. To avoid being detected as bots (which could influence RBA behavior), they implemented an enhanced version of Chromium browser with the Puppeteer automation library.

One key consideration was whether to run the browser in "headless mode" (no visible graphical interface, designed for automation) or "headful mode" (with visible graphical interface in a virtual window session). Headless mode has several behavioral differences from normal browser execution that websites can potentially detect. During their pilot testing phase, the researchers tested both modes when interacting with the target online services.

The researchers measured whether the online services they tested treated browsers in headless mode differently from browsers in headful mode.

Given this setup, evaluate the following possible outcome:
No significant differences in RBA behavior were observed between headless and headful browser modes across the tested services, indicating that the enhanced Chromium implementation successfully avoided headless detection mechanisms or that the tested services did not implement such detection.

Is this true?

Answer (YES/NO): NO